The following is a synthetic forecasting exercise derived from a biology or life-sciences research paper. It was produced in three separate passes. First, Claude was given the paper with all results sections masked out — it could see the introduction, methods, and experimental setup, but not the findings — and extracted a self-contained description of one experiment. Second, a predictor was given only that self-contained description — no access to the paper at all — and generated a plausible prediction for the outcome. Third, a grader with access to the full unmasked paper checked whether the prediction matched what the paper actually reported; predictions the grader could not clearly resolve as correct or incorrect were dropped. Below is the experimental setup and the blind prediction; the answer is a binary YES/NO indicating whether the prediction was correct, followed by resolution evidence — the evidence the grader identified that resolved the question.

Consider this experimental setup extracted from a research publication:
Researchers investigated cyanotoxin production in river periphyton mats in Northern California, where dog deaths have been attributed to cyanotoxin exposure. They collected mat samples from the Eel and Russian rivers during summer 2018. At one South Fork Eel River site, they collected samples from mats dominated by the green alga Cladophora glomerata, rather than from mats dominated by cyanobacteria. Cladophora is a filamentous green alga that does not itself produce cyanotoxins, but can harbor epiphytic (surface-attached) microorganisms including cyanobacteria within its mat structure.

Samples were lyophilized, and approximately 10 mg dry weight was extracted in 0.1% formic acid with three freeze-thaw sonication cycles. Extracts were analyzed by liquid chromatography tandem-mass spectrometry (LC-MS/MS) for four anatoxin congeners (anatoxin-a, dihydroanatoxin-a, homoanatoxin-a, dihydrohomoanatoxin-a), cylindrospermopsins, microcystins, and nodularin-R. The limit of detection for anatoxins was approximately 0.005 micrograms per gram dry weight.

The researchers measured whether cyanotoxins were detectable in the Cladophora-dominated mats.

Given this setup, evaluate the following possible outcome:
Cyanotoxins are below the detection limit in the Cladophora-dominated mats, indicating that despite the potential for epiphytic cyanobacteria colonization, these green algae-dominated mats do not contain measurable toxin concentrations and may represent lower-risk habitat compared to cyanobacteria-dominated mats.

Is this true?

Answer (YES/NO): NO